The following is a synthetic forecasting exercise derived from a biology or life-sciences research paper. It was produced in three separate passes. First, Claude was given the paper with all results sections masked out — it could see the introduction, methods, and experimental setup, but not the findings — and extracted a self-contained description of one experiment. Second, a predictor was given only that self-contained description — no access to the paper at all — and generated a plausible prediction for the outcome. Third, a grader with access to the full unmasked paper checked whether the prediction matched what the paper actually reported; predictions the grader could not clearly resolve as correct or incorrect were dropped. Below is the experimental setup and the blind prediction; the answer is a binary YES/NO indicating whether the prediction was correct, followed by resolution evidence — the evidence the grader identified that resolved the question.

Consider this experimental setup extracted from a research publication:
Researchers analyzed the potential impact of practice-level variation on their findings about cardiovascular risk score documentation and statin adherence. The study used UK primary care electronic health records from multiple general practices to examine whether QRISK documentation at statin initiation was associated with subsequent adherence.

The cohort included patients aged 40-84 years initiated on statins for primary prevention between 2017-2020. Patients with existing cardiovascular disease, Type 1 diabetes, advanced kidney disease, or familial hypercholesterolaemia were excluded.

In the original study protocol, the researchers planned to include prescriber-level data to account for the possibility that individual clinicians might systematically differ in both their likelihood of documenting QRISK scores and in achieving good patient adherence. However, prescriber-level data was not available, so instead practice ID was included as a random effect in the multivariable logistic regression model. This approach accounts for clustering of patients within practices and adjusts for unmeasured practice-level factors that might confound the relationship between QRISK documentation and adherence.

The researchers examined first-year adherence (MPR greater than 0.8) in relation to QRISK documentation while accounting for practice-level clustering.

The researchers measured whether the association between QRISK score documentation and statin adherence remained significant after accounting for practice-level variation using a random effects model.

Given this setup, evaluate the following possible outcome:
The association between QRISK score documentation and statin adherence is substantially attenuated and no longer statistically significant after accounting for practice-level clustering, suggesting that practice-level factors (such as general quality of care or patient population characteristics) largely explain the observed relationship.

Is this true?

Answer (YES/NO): NO